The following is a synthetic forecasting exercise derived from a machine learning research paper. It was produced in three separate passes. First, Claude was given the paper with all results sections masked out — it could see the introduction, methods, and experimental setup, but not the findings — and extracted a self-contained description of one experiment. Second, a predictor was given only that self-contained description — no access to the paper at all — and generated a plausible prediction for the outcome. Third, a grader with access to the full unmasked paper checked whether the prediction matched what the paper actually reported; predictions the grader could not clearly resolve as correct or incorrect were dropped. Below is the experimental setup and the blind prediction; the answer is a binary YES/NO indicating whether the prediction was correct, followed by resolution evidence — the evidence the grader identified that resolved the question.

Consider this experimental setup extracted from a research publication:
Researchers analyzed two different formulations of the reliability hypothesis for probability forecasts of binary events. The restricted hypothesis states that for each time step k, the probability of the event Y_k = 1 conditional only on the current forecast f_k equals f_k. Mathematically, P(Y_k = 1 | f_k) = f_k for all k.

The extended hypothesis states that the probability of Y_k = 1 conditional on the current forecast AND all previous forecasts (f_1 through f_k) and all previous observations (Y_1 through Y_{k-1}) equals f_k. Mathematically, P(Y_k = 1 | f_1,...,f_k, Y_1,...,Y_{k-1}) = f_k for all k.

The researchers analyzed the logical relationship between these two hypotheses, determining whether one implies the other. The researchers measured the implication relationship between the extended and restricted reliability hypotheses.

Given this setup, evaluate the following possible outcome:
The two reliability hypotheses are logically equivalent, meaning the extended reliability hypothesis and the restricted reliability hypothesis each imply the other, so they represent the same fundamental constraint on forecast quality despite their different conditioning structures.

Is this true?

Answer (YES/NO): NO